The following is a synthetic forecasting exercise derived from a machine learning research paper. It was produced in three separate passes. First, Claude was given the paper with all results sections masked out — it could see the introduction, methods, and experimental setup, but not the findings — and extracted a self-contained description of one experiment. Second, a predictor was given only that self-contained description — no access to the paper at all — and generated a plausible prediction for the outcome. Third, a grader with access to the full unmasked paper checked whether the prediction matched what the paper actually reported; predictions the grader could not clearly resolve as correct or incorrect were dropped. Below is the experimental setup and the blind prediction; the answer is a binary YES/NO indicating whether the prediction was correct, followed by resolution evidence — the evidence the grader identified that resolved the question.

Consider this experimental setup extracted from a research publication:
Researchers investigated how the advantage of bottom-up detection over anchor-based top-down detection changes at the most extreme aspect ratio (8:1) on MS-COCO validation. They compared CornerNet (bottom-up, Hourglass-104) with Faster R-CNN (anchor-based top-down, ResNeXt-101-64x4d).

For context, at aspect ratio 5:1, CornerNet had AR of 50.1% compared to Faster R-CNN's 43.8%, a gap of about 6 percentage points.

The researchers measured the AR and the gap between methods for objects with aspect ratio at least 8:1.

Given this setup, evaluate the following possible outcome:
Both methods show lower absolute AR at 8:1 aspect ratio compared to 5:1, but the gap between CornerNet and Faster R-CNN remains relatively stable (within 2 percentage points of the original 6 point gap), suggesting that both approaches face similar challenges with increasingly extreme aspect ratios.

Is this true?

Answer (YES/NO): NO